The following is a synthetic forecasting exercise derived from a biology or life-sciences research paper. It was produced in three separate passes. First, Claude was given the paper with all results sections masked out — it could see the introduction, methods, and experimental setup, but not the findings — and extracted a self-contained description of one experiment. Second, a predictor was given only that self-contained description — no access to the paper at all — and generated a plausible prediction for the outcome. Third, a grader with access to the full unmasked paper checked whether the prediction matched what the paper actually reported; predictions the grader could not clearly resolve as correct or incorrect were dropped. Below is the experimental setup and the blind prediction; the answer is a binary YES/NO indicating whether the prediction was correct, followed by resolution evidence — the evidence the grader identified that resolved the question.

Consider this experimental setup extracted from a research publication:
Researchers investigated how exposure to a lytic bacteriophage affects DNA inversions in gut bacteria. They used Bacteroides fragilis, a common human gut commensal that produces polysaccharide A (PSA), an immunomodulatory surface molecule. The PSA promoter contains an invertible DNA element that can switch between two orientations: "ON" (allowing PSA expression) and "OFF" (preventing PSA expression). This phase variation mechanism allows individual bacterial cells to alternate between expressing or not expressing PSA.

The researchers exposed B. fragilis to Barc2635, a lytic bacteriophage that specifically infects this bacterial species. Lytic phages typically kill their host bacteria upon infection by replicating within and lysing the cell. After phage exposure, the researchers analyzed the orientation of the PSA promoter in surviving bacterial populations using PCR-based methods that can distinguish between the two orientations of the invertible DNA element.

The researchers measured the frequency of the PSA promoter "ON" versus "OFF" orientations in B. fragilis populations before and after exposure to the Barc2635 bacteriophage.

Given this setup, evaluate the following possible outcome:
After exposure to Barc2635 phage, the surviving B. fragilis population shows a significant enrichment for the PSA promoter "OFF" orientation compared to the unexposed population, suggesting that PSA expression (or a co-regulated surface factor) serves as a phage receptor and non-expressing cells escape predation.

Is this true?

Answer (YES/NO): YES